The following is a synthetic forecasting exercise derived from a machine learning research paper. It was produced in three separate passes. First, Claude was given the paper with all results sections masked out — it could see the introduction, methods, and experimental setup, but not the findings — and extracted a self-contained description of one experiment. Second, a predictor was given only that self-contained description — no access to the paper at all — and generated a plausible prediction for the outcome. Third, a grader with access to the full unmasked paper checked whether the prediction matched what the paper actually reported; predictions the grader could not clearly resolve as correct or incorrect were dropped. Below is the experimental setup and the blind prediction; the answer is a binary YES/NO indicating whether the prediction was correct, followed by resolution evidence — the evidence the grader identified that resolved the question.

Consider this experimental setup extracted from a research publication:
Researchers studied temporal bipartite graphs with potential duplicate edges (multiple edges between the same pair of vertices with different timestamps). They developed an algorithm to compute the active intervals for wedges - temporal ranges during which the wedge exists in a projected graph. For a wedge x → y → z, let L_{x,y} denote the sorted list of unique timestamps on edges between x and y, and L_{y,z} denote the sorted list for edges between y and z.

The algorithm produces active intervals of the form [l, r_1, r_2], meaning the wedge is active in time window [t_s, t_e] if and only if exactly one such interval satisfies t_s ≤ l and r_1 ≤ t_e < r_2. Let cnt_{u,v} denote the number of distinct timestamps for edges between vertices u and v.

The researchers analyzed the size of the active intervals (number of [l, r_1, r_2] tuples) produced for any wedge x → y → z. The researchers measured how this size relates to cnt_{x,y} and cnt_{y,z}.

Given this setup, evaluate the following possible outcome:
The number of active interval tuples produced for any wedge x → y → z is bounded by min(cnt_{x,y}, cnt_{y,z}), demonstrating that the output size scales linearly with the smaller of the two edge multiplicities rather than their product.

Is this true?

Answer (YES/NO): YES